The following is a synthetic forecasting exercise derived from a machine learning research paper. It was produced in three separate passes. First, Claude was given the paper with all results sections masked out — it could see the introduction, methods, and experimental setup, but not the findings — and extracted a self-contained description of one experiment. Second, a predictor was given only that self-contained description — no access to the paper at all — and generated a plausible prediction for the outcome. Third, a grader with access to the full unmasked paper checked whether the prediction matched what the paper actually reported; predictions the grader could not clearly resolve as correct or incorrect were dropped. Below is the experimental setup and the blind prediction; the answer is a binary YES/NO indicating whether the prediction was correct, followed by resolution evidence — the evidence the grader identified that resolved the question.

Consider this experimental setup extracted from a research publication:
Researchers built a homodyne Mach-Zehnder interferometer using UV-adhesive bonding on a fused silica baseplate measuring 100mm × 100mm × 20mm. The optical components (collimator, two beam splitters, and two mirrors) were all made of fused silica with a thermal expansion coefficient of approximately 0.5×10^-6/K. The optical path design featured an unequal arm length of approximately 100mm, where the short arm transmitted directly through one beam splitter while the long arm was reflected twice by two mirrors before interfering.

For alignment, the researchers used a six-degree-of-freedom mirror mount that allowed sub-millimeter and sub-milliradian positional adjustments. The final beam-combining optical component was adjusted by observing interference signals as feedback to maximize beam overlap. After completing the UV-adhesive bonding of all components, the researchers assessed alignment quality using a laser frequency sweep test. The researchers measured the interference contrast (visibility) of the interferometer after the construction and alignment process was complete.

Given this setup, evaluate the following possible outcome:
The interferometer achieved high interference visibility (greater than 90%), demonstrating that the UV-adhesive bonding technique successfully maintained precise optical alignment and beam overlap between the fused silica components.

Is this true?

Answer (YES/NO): NO